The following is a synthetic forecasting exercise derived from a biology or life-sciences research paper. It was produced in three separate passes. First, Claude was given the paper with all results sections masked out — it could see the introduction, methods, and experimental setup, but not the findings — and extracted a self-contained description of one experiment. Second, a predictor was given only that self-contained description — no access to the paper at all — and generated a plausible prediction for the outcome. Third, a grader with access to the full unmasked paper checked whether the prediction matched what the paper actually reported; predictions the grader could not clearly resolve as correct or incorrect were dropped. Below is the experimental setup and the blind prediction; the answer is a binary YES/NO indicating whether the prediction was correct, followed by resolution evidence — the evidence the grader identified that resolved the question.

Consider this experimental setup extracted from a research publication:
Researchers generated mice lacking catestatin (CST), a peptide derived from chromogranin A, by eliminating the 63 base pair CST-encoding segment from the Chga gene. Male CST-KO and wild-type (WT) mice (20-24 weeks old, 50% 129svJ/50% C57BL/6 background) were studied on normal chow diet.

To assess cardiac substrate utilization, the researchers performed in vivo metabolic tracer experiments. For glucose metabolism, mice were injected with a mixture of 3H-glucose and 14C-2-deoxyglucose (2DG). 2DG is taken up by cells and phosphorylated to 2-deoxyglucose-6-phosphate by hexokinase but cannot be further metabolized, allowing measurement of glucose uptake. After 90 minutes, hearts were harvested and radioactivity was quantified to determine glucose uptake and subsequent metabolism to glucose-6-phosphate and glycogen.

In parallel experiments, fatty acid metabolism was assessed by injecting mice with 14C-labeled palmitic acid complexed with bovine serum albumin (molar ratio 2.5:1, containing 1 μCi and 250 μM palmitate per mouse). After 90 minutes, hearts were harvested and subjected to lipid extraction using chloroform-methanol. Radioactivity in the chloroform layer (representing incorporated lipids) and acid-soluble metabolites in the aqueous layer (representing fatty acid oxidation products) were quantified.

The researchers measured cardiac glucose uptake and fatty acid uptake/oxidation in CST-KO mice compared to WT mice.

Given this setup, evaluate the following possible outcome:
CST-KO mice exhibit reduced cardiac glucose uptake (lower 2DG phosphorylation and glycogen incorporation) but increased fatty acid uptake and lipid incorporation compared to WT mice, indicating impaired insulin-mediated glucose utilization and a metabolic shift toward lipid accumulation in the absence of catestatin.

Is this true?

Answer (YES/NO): YES